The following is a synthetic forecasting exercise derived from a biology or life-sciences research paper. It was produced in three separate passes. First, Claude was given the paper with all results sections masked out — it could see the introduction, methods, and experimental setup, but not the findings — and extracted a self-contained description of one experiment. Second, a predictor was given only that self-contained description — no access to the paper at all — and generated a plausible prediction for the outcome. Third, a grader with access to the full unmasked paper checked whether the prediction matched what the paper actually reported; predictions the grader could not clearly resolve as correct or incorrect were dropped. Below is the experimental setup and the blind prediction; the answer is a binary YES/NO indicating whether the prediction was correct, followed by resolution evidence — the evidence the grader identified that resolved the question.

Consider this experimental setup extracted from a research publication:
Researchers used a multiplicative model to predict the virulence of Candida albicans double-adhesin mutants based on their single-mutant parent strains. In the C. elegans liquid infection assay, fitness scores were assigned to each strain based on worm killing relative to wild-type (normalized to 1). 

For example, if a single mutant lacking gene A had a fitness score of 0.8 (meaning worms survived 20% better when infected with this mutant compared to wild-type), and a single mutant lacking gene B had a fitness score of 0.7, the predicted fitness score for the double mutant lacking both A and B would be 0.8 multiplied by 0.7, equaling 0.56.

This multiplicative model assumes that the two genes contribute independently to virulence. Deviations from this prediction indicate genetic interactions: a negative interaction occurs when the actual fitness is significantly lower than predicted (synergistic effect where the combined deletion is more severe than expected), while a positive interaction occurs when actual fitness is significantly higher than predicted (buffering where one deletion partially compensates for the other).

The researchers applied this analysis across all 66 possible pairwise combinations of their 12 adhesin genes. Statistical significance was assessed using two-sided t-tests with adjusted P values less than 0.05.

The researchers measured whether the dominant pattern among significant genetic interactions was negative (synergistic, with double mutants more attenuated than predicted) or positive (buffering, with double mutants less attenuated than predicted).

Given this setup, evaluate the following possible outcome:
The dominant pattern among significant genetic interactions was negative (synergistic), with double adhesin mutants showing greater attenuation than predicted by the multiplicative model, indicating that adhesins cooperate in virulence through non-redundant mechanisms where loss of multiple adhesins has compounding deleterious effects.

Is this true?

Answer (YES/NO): YES